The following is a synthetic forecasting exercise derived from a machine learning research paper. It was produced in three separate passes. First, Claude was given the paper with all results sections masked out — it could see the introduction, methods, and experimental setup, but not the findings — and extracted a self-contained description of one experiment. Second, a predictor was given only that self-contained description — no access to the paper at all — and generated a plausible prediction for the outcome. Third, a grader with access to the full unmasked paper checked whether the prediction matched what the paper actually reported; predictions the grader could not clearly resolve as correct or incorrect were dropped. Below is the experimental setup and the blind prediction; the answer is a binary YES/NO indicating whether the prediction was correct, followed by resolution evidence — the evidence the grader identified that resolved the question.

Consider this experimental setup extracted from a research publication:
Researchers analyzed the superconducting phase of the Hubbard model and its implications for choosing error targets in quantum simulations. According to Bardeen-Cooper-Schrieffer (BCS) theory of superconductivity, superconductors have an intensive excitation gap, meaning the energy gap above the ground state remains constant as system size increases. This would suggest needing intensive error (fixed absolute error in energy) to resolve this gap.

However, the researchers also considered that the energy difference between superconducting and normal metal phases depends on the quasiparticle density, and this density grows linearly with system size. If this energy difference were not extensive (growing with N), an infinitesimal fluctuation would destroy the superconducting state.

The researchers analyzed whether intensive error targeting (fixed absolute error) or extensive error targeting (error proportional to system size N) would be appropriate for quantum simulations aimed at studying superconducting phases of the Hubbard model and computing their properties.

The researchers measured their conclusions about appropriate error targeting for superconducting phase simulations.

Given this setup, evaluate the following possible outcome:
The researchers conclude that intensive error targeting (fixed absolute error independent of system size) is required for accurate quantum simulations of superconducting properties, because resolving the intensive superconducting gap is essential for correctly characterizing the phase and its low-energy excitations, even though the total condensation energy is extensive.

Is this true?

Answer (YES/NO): NO